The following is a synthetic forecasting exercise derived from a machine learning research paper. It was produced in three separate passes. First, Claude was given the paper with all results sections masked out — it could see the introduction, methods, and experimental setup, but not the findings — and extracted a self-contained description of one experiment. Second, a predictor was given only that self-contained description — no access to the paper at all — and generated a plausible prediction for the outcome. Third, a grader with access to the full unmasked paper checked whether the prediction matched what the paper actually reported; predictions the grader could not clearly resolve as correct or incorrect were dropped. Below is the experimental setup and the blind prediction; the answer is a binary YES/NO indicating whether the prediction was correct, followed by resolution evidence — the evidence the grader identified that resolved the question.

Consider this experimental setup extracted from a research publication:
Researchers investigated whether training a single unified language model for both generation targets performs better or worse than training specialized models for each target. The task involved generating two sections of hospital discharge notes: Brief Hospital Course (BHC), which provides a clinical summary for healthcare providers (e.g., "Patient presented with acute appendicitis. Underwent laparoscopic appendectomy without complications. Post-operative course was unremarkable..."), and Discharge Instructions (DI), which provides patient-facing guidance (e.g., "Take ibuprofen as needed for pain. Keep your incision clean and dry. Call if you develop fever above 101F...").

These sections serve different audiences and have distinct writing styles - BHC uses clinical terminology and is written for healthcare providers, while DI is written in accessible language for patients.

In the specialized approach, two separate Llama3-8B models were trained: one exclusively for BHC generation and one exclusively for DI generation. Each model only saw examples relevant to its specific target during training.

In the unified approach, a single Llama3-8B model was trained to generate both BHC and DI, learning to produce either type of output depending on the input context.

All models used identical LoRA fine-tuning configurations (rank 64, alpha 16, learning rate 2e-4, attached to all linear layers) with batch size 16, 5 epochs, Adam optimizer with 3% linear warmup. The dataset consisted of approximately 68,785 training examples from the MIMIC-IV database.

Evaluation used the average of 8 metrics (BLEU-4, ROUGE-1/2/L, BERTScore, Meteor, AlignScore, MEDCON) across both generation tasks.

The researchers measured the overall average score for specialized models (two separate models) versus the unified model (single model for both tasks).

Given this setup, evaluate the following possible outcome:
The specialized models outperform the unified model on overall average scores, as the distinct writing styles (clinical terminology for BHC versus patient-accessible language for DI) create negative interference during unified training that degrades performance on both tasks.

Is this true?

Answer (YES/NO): YES